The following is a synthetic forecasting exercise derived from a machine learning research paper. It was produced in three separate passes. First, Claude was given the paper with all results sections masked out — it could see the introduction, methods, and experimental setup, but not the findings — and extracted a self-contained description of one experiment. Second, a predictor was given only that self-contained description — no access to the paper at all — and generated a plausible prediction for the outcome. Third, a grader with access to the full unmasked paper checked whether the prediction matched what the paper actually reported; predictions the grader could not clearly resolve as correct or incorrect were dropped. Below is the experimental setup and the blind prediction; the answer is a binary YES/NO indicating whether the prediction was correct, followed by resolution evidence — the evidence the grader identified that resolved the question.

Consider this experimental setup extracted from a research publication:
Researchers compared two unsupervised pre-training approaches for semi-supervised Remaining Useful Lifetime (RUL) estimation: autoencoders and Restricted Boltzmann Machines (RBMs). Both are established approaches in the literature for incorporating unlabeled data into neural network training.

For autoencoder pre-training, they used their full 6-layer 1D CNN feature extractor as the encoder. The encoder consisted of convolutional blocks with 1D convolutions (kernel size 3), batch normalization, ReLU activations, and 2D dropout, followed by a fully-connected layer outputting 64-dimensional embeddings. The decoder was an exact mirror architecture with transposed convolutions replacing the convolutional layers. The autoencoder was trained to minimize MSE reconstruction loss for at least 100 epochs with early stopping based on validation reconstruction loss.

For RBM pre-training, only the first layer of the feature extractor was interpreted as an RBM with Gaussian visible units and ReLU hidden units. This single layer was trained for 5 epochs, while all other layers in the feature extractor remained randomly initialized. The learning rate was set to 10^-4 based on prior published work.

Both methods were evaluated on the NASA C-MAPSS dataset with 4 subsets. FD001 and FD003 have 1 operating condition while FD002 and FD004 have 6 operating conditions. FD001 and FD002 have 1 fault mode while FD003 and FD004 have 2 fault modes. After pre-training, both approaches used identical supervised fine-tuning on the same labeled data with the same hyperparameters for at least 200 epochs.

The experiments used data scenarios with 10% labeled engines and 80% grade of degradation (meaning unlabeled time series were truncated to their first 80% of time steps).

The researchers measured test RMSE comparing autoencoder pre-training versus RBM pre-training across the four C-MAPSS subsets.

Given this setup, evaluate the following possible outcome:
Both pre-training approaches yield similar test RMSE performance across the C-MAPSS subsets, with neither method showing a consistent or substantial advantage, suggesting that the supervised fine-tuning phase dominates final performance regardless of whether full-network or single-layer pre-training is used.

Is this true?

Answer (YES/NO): YES